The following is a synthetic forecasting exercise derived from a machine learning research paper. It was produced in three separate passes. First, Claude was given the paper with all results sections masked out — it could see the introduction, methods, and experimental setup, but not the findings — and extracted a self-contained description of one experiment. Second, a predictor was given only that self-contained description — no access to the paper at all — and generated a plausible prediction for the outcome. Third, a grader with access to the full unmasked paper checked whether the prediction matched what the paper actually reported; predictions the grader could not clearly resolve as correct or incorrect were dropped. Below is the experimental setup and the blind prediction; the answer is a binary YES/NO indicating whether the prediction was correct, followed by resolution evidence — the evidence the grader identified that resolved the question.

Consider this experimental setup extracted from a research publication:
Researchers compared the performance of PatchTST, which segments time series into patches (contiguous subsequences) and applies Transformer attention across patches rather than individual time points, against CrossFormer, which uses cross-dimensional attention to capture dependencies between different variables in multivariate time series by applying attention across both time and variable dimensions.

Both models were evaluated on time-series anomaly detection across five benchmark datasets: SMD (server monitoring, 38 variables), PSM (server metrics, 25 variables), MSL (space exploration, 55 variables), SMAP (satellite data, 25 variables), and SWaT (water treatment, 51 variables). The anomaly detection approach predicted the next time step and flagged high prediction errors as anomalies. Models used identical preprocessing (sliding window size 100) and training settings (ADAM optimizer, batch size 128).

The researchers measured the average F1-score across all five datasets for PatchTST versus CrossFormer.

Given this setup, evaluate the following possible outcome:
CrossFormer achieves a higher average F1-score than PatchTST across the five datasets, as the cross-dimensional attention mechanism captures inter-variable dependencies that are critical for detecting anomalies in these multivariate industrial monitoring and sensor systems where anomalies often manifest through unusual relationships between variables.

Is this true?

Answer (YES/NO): NO